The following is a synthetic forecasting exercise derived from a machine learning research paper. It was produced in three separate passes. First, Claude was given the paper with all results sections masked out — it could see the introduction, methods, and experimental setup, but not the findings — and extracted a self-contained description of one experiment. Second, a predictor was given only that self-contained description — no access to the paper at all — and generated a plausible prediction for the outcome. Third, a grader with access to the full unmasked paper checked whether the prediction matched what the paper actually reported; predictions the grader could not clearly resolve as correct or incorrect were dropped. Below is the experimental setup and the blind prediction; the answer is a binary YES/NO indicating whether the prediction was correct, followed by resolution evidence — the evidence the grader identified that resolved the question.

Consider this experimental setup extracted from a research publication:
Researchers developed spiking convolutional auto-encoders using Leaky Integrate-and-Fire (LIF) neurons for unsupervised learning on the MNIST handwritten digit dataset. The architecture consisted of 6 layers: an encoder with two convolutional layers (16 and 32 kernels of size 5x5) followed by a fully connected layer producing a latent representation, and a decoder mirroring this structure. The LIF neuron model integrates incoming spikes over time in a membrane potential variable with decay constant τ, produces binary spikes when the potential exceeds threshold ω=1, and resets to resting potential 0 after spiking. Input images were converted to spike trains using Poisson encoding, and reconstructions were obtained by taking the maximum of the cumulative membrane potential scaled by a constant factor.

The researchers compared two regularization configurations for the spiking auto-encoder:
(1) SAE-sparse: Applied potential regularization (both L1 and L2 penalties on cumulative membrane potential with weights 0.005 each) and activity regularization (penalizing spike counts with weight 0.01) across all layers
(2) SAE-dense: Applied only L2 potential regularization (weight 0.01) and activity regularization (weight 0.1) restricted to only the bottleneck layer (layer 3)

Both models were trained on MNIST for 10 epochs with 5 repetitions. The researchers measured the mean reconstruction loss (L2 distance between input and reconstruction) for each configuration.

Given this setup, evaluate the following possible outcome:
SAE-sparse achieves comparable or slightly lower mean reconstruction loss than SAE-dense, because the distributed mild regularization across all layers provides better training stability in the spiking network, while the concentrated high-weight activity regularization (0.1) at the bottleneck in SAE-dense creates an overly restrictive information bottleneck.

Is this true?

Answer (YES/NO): NO